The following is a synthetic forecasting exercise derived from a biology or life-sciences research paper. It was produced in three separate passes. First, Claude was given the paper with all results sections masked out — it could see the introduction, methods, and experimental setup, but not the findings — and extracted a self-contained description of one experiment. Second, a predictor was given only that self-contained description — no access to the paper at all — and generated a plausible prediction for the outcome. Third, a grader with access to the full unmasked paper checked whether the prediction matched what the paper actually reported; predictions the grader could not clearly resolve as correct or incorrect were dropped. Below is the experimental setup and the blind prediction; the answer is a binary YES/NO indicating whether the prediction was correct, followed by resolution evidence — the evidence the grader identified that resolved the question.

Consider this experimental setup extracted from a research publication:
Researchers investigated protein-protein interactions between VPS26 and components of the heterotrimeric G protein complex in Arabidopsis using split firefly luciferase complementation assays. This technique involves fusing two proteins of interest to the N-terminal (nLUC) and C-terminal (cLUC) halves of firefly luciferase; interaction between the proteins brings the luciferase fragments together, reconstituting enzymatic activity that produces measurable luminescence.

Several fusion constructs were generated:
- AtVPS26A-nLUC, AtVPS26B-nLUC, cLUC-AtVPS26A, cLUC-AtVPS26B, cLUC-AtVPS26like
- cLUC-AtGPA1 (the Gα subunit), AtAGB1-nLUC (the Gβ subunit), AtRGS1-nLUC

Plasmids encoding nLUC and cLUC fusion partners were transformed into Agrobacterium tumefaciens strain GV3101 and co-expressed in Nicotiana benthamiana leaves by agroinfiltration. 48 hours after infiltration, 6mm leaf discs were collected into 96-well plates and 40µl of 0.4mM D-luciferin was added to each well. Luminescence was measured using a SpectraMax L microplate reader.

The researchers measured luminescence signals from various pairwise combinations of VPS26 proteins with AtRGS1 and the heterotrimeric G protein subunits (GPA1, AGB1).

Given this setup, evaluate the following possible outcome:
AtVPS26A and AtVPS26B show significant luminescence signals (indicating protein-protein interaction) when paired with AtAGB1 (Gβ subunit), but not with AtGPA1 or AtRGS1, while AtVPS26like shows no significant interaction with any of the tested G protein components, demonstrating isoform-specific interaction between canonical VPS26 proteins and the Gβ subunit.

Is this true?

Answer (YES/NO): NO